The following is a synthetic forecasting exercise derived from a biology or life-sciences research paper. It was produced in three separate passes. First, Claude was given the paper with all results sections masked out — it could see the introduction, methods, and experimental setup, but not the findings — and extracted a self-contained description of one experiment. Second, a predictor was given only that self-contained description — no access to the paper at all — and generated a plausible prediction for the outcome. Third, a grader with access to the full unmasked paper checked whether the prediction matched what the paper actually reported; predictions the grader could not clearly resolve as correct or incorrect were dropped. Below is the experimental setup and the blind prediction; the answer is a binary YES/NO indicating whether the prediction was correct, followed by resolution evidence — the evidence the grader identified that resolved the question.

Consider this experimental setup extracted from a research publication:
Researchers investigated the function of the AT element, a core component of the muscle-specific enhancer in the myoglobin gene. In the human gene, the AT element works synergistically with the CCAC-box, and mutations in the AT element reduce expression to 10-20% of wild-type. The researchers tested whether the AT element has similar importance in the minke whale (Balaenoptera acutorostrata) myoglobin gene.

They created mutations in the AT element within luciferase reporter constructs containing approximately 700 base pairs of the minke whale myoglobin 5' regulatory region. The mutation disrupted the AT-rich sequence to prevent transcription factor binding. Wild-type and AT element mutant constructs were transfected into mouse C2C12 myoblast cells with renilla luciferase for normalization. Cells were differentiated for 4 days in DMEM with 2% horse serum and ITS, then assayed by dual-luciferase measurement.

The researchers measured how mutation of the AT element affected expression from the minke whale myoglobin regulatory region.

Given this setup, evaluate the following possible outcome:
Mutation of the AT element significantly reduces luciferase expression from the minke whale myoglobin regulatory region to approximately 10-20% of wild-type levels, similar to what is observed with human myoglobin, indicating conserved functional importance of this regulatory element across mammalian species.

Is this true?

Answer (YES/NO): NO